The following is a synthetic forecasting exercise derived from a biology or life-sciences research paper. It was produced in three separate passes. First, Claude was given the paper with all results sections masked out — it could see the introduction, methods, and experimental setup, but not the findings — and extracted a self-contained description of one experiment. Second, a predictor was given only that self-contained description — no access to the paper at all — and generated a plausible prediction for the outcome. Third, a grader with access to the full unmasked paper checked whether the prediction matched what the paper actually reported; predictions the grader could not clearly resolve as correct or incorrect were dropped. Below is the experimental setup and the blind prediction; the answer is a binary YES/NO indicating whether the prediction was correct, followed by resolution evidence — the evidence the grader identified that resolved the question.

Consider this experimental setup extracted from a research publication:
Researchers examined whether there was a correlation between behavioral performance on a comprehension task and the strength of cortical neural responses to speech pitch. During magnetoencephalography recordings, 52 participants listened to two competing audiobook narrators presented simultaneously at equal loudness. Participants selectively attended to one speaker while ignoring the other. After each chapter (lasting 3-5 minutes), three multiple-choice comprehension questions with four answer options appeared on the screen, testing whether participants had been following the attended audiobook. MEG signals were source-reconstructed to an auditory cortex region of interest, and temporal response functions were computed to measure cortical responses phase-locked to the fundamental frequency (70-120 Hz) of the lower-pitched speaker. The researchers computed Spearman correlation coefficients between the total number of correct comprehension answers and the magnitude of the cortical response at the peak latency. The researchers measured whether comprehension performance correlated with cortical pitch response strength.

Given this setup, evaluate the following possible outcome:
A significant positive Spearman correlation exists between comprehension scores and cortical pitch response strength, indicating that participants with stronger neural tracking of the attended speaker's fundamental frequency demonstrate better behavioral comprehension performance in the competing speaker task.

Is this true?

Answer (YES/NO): NO